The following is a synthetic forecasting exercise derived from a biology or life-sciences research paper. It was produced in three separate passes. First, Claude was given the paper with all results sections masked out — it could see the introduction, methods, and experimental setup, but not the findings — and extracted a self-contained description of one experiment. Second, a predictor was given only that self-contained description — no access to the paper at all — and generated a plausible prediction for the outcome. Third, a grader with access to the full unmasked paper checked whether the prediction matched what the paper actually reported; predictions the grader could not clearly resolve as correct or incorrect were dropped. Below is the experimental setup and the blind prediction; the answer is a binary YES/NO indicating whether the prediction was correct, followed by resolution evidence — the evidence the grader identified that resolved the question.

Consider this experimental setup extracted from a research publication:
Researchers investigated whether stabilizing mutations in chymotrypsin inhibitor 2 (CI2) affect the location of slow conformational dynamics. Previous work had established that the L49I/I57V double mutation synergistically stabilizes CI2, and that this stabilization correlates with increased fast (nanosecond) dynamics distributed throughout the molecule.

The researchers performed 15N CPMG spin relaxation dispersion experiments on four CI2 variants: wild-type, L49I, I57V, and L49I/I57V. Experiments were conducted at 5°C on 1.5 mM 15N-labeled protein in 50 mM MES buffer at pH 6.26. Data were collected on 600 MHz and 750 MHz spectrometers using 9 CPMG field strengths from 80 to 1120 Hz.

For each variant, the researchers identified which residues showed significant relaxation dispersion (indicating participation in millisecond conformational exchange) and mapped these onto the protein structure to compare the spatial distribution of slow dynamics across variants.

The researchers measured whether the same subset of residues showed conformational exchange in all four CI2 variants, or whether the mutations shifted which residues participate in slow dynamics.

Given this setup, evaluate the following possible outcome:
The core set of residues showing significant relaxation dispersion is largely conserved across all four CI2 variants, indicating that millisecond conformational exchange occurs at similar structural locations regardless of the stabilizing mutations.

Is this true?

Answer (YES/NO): YES